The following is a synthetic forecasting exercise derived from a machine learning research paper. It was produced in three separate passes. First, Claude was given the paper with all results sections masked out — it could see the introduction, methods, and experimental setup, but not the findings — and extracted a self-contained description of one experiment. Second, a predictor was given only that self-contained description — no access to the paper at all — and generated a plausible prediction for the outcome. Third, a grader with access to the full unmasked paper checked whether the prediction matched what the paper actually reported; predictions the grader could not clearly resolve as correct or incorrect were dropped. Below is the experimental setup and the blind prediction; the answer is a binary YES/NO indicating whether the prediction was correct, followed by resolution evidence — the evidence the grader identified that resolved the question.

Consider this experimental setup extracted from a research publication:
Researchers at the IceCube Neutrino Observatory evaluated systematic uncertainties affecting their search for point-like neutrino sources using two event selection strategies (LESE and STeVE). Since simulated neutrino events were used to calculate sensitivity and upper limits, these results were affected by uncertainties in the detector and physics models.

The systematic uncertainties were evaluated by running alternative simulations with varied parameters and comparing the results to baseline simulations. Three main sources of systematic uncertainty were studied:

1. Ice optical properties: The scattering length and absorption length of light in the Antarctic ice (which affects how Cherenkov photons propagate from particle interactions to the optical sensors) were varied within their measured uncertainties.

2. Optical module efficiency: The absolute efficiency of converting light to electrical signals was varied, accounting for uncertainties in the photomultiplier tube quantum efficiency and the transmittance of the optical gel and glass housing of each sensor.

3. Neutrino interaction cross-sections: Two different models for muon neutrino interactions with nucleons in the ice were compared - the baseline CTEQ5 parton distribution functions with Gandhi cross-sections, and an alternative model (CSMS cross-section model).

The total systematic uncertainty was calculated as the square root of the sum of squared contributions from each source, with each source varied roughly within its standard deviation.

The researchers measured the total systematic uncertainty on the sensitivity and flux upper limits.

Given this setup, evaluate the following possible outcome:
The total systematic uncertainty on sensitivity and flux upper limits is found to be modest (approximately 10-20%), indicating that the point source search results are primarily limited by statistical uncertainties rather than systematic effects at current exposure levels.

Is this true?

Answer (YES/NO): YES